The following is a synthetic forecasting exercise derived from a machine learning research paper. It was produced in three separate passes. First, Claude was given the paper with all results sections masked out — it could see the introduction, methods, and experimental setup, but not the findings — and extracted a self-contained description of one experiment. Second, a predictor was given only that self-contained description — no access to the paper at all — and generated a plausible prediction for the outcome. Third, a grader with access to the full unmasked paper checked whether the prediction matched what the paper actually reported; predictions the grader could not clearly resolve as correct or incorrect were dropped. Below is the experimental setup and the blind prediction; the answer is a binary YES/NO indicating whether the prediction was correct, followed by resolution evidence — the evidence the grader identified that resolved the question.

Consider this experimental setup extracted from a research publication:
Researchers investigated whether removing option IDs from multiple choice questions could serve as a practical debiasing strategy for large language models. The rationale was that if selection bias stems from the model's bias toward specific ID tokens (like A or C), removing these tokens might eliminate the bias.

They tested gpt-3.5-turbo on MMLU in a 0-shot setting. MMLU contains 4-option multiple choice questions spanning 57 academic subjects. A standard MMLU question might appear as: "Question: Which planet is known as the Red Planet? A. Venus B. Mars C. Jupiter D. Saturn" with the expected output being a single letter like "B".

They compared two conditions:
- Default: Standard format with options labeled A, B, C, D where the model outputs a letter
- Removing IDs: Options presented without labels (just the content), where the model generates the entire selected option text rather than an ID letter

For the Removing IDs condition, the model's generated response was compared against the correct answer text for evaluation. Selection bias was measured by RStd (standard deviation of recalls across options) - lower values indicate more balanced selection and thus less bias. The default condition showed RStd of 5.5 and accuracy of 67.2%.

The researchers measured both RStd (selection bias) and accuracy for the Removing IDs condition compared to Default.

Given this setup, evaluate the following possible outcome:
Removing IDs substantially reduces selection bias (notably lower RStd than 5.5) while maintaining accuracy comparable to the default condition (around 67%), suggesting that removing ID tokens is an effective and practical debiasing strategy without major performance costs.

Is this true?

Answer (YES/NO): NO